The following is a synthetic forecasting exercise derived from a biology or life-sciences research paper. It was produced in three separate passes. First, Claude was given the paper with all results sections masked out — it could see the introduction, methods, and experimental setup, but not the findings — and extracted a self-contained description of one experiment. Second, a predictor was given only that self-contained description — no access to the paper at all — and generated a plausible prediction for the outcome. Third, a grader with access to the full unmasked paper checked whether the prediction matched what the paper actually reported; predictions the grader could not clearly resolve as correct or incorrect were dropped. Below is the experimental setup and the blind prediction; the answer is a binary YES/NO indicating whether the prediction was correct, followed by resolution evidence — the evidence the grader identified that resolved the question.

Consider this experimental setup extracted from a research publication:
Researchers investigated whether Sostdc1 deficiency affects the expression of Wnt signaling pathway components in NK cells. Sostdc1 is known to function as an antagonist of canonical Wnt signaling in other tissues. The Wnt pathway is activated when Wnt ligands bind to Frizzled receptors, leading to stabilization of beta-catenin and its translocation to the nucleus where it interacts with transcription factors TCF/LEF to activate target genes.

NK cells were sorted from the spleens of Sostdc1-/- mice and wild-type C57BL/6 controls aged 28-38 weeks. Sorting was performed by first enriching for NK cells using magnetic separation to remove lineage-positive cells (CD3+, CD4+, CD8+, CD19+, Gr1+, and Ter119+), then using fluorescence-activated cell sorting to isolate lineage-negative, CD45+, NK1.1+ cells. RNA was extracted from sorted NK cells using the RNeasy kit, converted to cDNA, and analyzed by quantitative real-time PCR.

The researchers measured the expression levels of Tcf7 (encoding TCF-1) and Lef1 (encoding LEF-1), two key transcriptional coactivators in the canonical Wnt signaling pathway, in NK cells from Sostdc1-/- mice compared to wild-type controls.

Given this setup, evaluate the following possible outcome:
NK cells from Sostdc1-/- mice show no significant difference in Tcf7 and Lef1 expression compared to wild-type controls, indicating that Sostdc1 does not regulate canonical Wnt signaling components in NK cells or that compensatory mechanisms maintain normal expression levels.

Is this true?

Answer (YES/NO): NO